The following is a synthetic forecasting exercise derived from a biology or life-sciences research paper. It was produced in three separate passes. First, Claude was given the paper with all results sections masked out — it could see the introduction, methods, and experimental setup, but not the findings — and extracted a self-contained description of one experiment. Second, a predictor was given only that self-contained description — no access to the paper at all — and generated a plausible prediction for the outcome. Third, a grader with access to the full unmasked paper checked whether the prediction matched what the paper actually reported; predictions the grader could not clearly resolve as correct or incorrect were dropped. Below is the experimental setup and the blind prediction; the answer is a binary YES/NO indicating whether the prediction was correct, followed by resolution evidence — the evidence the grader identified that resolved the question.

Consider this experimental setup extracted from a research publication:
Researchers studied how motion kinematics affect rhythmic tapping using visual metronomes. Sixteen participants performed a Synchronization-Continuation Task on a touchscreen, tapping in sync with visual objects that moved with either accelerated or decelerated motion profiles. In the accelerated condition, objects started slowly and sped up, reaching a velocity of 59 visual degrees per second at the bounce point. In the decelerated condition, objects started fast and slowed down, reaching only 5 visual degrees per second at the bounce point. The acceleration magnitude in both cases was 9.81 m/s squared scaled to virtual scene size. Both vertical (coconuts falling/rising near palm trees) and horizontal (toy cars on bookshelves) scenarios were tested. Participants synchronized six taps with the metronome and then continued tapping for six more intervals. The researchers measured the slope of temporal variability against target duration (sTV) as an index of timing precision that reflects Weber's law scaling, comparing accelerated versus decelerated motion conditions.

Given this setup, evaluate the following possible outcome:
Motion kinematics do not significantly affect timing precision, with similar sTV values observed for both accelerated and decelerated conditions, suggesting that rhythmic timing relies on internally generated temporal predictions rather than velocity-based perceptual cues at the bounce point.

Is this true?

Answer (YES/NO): NO